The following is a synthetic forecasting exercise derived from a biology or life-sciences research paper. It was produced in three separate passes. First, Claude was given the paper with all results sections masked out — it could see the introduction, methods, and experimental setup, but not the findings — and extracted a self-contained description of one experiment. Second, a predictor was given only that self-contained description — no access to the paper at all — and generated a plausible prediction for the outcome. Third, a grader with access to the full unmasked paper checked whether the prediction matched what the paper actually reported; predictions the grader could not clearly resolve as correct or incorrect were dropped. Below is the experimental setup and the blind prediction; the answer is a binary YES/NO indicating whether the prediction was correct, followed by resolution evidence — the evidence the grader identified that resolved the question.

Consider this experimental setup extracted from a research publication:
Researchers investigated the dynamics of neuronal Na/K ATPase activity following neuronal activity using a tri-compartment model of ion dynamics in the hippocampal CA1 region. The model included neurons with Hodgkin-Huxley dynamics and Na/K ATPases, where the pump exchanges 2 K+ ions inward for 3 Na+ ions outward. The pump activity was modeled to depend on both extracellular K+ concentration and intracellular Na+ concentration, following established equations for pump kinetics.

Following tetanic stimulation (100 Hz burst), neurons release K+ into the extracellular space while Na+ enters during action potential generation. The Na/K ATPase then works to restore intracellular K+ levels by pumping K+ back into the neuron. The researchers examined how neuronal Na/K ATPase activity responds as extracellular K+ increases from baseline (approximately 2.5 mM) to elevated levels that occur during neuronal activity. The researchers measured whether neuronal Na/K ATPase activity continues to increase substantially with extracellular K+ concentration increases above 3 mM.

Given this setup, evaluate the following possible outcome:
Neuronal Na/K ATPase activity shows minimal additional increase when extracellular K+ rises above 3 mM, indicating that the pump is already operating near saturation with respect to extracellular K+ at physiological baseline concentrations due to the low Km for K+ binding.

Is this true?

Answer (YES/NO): YES